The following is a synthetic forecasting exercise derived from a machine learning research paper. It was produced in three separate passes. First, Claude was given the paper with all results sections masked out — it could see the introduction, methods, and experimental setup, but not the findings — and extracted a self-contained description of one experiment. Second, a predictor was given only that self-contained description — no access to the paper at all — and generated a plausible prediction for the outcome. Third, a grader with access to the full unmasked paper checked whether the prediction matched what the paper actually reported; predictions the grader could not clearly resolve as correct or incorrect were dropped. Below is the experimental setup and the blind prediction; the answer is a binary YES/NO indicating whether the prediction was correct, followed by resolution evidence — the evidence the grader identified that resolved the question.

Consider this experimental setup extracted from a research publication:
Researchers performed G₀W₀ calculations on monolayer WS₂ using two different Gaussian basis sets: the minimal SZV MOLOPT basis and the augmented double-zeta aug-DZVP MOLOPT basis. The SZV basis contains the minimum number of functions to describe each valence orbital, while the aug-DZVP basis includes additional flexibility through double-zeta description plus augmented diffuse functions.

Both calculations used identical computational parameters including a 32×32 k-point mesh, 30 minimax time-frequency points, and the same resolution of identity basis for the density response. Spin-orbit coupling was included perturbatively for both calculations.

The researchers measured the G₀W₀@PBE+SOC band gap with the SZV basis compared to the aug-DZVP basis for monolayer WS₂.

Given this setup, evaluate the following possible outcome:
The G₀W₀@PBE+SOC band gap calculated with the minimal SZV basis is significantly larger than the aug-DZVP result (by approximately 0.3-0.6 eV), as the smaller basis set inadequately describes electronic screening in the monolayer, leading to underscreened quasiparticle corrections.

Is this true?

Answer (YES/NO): NO